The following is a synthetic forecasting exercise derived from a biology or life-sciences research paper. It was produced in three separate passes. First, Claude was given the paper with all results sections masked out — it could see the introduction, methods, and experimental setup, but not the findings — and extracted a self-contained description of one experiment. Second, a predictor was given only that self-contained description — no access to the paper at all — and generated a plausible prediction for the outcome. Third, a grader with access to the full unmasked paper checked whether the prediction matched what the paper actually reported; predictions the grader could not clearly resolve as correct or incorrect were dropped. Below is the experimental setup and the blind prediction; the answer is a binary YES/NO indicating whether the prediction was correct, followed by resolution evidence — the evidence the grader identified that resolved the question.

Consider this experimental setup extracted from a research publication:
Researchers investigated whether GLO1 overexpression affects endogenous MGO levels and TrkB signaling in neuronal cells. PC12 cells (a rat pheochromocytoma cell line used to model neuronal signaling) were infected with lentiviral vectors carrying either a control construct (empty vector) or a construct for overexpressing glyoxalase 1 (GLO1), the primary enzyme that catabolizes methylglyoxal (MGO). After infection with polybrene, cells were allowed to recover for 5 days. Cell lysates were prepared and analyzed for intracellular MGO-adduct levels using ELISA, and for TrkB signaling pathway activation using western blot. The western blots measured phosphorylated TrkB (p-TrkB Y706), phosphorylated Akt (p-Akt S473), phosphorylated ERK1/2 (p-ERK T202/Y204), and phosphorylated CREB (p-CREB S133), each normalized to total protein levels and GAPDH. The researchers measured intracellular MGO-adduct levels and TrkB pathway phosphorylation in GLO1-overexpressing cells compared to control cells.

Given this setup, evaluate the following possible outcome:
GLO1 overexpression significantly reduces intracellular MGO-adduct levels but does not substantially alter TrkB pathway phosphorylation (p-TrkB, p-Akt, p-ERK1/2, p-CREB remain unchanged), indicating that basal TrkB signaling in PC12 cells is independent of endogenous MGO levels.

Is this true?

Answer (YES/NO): NO